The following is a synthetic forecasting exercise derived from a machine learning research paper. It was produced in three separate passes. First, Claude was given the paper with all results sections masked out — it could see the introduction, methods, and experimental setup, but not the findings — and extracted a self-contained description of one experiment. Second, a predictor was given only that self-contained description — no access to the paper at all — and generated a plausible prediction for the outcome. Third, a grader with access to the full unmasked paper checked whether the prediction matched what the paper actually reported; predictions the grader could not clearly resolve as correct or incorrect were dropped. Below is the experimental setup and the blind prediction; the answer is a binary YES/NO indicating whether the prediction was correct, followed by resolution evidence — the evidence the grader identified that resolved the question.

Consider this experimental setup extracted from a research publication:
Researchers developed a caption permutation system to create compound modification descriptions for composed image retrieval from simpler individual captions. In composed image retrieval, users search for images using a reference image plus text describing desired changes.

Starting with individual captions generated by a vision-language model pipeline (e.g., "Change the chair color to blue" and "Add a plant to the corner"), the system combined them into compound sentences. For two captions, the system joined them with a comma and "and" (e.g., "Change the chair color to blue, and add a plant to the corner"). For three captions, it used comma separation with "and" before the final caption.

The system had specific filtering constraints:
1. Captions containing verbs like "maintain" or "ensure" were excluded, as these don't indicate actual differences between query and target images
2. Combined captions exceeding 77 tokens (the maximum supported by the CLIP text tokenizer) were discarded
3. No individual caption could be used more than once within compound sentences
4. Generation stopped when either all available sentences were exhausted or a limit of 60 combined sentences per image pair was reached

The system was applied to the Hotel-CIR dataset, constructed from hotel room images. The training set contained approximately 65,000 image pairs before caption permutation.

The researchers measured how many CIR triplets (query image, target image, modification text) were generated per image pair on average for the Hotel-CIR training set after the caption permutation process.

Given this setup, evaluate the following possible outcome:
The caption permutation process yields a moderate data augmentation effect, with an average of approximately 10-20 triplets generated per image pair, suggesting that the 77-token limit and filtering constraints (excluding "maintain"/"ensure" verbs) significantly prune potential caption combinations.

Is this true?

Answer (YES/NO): NO